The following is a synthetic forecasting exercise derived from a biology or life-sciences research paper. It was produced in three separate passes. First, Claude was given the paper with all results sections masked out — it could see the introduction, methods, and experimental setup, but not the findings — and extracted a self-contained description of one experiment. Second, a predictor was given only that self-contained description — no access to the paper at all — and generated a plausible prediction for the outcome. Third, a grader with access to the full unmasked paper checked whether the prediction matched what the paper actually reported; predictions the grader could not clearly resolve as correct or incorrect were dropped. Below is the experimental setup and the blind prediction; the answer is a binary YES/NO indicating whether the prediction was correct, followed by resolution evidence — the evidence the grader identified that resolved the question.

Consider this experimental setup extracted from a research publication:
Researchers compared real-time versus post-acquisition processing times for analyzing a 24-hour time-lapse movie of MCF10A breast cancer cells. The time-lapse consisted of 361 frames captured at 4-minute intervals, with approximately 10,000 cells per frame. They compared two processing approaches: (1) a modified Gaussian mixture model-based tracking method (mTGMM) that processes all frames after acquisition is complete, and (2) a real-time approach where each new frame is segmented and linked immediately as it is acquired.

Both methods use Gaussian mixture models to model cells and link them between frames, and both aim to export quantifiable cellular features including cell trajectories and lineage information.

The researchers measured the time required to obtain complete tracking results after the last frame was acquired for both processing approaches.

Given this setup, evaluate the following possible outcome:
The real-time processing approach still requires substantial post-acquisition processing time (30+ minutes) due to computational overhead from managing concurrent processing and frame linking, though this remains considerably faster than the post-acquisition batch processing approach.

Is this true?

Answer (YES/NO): NO